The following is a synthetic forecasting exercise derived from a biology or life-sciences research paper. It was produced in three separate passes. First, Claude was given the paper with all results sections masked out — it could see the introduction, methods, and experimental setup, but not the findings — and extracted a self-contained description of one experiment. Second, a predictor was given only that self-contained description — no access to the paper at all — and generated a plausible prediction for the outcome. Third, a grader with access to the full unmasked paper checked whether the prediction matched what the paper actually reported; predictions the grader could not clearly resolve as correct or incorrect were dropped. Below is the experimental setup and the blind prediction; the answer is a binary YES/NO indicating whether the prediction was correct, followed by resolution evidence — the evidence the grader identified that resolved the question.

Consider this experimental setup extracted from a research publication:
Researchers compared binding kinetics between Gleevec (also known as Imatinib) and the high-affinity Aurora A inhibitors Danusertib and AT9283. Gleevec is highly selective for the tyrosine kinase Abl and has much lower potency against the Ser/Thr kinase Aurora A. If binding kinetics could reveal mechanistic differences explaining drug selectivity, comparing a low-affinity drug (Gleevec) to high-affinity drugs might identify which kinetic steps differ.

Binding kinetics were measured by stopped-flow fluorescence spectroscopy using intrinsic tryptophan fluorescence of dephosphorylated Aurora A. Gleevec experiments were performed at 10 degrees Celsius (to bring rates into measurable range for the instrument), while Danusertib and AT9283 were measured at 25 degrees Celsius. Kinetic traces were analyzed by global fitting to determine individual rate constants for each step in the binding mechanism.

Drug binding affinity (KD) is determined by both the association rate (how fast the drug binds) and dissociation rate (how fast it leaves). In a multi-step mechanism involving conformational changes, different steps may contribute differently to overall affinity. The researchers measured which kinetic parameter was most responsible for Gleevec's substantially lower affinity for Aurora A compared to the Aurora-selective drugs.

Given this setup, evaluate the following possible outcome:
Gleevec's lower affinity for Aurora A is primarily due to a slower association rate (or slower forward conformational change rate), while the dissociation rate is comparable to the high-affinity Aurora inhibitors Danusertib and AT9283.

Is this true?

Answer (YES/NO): NO